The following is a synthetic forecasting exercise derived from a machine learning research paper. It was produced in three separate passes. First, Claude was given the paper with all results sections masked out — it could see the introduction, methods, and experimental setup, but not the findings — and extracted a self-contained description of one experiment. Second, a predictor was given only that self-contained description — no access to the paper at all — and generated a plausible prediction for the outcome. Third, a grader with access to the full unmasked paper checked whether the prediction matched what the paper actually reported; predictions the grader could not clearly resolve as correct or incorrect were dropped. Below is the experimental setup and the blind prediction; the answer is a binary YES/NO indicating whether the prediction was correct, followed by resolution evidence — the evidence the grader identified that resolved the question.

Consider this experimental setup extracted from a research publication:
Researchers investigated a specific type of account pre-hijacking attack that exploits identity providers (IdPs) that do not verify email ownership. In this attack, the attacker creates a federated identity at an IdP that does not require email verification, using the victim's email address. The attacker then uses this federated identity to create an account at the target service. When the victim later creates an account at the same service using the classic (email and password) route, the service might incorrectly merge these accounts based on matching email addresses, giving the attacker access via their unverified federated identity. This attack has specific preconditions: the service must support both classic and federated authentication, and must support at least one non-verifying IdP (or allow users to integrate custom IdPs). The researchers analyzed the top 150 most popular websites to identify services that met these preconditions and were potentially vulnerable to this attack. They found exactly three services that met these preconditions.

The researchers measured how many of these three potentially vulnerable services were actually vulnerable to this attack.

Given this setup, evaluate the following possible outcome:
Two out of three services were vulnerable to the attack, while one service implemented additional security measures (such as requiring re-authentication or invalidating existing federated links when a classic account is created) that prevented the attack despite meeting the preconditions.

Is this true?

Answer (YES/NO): NO